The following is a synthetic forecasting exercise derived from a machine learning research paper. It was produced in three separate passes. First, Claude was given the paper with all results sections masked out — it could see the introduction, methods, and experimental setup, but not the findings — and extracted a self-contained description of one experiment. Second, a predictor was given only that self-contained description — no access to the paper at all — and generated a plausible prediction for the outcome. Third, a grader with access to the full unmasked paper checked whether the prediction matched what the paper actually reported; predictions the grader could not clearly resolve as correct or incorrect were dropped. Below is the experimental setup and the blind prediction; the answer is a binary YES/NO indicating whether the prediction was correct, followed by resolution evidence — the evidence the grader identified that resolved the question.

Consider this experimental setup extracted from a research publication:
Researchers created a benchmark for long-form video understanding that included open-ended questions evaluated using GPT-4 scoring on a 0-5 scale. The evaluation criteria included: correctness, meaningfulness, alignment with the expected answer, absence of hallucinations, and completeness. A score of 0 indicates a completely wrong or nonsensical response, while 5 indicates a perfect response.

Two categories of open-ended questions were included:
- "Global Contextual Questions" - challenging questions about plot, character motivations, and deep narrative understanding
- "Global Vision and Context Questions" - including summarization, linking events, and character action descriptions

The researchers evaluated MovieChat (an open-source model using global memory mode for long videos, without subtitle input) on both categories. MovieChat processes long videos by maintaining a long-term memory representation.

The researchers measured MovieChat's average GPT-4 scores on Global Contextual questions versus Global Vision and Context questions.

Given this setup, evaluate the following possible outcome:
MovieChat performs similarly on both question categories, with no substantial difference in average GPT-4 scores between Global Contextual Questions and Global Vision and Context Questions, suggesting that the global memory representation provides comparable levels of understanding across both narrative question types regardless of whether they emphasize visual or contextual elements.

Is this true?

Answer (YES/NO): YES